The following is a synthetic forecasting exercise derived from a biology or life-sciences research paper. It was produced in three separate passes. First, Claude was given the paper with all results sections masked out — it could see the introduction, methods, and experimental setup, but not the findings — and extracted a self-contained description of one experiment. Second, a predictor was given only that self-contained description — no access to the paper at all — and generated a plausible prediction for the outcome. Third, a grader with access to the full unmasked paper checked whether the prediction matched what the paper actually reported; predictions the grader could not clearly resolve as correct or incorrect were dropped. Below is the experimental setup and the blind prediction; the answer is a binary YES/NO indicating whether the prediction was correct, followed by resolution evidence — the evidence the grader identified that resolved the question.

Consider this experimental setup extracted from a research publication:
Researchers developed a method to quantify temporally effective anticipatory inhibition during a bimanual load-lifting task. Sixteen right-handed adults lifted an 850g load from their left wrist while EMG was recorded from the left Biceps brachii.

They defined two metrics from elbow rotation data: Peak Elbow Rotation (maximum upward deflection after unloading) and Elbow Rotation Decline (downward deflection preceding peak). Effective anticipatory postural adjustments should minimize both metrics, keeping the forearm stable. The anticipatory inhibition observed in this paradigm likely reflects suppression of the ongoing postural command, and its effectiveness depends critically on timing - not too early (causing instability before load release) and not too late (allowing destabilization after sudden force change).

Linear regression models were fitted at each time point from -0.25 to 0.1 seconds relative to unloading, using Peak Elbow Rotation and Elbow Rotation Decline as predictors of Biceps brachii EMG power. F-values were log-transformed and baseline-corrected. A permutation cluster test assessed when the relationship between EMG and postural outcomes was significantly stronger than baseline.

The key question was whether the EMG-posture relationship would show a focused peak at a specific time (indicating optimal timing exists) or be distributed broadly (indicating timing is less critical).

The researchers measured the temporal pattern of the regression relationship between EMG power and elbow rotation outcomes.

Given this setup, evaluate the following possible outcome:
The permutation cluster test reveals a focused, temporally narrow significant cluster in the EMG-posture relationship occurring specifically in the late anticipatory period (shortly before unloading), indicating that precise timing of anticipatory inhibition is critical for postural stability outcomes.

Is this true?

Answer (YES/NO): NO